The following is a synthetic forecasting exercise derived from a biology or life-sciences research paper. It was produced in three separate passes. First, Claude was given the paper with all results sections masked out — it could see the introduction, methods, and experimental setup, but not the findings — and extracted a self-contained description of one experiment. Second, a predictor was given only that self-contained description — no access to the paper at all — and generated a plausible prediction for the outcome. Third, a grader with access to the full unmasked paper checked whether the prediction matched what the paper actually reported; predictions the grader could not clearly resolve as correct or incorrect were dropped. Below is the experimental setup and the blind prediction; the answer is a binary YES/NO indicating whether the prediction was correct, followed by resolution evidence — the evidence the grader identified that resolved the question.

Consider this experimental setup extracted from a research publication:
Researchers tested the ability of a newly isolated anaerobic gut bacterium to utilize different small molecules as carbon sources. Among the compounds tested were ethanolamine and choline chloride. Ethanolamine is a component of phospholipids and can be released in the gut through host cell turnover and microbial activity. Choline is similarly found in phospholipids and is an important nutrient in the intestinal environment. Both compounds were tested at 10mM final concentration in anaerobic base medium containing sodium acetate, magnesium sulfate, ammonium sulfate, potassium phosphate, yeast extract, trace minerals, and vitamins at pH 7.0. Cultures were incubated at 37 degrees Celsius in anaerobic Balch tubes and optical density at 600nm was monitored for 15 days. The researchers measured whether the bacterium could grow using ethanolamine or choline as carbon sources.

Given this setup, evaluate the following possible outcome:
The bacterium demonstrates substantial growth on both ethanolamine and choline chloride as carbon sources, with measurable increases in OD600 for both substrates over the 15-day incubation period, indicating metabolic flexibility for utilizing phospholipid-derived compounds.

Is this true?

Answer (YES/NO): NO